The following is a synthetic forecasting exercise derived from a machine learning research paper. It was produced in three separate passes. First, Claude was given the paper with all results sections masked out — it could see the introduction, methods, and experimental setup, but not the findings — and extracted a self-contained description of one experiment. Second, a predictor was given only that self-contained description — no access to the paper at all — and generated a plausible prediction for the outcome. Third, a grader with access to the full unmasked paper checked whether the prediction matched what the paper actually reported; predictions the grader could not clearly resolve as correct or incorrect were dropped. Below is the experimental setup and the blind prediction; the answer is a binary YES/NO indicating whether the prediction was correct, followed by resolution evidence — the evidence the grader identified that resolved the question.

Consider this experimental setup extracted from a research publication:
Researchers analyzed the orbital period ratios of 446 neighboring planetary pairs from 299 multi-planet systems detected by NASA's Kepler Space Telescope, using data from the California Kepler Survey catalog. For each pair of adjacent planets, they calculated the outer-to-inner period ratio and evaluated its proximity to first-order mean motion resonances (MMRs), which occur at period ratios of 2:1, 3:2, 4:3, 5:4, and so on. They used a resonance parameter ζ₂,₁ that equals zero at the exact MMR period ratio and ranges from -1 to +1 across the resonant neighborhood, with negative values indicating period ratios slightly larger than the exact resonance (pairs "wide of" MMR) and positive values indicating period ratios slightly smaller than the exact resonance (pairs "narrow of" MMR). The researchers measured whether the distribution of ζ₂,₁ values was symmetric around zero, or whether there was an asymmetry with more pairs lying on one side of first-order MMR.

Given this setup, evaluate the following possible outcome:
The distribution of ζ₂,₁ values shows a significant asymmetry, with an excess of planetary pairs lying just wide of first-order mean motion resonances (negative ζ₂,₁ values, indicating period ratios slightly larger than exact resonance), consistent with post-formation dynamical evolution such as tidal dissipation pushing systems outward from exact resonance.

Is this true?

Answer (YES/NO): YES